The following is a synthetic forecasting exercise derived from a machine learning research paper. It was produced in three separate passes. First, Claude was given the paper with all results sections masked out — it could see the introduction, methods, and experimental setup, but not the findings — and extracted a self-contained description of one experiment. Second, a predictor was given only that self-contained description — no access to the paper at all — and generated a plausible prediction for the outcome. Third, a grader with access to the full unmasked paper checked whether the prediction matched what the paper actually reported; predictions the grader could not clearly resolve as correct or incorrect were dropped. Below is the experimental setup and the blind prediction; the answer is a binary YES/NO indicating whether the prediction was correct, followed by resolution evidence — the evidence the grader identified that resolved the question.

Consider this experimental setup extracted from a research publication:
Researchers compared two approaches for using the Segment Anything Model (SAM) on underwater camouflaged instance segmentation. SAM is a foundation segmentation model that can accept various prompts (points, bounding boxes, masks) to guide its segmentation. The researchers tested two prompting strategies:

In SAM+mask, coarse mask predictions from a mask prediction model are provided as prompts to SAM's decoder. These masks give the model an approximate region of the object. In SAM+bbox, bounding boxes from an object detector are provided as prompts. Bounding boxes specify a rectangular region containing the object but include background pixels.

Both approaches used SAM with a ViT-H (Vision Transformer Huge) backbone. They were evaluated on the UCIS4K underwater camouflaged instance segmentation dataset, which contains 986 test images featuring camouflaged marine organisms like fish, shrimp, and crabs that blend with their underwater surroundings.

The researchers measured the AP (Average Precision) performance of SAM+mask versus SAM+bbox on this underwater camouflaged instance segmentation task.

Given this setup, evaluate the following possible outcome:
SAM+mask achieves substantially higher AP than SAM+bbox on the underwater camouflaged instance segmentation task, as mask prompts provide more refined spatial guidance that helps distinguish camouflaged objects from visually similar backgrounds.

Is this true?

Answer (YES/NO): NO